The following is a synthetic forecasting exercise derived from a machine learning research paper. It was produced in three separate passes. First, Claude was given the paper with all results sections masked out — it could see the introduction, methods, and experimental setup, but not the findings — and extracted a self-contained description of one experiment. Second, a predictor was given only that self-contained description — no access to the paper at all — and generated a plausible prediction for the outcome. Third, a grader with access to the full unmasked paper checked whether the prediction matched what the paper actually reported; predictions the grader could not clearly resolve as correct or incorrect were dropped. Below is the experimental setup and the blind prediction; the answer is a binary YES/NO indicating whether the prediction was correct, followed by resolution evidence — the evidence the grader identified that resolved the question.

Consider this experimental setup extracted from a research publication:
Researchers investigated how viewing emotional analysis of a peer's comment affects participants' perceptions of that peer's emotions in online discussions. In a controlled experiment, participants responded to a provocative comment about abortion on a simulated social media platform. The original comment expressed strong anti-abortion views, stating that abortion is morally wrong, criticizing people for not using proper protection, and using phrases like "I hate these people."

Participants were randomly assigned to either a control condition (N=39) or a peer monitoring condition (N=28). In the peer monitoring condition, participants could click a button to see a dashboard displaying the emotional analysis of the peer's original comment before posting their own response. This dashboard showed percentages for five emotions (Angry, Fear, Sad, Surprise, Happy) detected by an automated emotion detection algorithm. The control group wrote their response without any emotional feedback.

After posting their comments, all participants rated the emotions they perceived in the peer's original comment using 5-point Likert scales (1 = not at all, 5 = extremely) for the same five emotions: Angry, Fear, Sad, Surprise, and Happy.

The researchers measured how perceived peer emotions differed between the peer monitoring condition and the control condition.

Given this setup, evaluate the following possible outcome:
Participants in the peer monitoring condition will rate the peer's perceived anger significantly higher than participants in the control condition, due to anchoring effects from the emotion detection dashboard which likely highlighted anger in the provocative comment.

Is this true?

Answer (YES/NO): NO